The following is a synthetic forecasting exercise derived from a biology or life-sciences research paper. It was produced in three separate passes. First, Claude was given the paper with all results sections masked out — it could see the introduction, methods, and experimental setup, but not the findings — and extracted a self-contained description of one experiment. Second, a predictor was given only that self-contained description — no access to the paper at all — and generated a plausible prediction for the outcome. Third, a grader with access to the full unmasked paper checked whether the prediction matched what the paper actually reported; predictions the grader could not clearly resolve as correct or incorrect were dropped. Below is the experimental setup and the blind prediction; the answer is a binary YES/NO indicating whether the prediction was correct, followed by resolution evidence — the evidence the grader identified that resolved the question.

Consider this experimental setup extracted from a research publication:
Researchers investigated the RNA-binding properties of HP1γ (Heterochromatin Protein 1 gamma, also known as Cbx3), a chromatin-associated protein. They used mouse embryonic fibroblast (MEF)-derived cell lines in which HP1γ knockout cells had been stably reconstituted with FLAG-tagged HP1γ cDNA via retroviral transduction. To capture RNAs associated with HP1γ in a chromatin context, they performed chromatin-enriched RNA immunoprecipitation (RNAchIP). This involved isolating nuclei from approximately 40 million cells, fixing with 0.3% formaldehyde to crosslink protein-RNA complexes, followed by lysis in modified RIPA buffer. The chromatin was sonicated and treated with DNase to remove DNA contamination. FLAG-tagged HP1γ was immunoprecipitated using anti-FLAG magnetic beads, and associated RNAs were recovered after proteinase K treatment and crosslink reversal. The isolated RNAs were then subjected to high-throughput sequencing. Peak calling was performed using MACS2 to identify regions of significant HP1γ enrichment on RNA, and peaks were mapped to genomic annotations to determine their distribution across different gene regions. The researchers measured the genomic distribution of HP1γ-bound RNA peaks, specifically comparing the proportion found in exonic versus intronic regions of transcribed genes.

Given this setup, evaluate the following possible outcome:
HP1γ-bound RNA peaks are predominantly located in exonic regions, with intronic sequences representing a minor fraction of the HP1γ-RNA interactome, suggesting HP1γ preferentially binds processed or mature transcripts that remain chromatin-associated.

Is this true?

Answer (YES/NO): NO